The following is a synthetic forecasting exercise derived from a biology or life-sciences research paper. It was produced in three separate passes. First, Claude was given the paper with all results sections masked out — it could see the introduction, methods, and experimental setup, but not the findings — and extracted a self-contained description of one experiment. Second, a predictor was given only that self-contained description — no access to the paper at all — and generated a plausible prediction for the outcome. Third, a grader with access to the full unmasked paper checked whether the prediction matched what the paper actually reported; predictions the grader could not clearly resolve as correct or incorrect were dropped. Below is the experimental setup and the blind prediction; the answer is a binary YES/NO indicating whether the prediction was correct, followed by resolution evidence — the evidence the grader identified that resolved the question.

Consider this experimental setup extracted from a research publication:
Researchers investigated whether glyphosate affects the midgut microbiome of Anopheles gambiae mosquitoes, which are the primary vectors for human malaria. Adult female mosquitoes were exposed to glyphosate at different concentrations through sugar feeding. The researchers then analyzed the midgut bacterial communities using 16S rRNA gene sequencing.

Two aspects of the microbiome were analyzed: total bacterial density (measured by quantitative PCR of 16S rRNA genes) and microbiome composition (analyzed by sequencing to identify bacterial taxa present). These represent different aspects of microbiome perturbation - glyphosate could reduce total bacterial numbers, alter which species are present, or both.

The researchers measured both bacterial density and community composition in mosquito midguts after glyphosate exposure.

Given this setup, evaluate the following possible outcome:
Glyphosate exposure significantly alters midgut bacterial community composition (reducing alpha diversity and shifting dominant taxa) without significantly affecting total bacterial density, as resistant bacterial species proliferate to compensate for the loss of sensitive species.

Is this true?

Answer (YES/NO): YES